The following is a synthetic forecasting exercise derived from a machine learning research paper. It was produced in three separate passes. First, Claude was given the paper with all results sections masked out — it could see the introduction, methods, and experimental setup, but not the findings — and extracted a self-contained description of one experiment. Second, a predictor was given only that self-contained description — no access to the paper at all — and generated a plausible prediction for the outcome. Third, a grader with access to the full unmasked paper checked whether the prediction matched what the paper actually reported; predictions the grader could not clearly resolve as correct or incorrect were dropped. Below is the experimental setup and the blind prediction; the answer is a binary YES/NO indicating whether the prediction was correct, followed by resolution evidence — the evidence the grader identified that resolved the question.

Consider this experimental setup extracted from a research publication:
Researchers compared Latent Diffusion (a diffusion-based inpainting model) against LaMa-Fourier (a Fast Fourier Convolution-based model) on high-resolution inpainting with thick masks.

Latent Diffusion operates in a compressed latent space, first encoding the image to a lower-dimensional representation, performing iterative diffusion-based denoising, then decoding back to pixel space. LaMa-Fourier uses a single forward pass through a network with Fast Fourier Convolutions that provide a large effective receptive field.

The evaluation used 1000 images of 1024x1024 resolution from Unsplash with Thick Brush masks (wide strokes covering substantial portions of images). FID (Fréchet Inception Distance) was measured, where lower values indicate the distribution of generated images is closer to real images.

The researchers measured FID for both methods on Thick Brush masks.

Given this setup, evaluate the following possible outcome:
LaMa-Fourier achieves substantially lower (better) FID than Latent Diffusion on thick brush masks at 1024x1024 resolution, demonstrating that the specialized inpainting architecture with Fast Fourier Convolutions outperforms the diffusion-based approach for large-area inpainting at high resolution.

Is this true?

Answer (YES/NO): YES